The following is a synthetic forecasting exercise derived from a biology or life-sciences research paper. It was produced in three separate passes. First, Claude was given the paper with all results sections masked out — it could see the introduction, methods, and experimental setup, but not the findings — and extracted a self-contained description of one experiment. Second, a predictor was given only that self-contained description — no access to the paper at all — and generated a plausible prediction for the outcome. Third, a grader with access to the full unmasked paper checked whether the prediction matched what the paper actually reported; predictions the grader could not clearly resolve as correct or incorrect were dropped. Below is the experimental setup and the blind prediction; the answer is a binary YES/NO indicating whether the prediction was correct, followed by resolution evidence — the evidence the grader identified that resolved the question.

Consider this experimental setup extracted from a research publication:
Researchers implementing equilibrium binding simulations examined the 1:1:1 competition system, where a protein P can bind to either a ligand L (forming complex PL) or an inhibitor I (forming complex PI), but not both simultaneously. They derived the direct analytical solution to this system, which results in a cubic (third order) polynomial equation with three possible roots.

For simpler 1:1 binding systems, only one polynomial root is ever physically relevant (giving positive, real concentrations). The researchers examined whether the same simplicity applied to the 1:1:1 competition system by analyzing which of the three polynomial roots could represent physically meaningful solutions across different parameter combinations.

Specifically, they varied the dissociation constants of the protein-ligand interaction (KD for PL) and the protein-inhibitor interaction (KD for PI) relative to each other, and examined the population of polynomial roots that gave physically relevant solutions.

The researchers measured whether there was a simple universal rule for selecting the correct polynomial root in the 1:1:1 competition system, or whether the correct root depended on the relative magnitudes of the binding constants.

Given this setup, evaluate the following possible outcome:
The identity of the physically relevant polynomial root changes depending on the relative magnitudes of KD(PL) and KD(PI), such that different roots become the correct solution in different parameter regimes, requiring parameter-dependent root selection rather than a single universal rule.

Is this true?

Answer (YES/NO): YES